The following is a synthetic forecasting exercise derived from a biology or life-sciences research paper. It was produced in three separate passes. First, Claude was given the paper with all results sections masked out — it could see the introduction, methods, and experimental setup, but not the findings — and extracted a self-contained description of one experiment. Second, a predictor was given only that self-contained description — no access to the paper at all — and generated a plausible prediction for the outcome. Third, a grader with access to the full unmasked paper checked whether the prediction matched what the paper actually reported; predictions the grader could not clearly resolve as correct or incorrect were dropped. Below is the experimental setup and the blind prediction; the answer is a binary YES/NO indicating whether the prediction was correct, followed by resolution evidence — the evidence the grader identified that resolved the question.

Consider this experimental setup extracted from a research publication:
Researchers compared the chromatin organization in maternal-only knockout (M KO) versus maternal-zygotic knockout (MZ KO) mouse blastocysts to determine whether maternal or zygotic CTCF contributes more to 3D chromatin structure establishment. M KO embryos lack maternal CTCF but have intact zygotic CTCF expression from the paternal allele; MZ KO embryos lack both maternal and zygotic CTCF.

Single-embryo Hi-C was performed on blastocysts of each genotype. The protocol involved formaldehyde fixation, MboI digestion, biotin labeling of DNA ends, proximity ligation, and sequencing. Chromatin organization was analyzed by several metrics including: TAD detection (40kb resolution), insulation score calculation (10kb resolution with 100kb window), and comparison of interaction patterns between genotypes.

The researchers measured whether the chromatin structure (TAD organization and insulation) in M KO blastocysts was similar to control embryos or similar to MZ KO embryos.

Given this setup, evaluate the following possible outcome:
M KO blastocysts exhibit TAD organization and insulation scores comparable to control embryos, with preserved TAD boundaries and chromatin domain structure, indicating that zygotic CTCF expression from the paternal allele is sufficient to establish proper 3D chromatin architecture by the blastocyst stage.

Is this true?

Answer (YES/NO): YES